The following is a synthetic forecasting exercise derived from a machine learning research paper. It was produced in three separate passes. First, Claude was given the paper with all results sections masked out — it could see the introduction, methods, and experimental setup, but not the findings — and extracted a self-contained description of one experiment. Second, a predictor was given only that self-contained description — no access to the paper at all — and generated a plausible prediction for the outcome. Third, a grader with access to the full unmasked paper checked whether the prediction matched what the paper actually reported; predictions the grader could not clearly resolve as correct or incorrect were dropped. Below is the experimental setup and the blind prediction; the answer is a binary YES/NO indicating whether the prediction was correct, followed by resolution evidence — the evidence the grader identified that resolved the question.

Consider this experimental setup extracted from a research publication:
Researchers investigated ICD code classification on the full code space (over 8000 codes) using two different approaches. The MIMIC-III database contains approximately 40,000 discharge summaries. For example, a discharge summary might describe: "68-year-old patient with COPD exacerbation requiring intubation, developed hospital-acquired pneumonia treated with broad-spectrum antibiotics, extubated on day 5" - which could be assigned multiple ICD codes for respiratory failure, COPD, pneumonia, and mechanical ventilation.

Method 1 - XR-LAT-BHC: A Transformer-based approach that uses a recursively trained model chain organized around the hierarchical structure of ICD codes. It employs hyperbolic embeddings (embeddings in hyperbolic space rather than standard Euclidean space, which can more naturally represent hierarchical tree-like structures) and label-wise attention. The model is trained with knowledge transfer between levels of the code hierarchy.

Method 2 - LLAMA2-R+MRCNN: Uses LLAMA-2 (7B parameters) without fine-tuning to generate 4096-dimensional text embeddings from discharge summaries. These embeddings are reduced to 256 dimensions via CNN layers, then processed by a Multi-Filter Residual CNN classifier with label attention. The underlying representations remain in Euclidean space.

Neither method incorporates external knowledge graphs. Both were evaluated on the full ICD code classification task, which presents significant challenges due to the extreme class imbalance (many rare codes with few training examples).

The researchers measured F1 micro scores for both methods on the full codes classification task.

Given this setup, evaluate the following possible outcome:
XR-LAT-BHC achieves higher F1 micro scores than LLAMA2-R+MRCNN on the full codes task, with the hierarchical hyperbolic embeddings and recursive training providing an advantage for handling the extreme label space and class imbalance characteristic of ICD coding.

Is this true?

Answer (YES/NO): YES